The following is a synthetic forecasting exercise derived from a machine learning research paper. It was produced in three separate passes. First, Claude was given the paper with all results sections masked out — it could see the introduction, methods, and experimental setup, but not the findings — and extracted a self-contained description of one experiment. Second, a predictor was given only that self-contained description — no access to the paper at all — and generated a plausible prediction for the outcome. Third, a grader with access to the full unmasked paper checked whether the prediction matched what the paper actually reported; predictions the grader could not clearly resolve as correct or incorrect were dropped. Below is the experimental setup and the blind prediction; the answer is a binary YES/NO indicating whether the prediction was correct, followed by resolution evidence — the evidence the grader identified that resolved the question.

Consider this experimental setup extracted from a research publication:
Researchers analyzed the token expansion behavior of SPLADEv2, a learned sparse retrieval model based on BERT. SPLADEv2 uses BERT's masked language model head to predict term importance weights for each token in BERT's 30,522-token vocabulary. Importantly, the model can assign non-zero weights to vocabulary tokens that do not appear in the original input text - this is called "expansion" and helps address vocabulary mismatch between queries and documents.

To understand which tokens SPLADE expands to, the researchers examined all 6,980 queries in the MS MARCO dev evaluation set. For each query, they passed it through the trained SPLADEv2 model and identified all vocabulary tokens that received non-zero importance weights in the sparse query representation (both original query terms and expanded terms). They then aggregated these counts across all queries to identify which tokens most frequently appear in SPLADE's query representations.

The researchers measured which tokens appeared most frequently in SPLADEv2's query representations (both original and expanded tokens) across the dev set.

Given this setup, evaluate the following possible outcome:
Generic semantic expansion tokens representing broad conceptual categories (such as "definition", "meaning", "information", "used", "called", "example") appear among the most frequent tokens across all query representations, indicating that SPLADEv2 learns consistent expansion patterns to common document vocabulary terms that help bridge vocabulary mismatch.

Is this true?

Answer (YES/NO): NO